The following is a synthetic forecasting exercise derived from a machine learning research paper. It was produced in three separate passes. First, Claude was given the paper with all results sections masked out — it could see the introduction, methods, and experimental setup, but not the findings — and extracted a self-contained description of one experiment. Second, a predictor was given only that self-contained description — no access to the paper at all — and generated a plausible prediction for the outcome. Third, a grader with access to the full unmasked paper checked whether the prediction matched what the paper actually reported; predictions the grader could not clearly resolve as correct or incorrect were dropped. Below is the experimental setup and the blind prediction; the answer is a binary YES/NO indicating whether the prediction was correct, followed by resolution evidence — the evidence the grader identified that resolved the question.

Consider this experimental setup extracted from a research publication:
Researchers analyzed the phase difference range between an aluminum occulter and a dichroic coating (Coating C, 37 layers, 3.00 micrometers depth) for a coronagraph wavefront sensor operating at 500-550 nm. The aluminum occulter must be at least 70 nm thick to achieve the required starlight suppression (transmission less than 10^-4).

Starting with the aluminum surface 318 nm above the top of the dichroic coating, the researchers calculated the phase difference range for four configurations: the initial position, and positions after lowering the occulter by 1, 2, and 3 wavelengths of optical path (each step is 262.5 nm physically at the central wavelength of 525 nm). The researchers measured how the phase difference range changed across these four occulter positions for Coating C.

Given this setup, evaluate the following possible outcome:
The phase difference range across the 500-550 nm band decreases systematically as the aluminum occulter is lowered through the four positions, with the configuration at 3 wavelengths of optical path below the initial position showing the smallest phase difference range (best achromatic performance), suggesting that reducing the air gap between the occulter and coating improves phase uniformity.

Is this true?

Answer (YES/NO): YES